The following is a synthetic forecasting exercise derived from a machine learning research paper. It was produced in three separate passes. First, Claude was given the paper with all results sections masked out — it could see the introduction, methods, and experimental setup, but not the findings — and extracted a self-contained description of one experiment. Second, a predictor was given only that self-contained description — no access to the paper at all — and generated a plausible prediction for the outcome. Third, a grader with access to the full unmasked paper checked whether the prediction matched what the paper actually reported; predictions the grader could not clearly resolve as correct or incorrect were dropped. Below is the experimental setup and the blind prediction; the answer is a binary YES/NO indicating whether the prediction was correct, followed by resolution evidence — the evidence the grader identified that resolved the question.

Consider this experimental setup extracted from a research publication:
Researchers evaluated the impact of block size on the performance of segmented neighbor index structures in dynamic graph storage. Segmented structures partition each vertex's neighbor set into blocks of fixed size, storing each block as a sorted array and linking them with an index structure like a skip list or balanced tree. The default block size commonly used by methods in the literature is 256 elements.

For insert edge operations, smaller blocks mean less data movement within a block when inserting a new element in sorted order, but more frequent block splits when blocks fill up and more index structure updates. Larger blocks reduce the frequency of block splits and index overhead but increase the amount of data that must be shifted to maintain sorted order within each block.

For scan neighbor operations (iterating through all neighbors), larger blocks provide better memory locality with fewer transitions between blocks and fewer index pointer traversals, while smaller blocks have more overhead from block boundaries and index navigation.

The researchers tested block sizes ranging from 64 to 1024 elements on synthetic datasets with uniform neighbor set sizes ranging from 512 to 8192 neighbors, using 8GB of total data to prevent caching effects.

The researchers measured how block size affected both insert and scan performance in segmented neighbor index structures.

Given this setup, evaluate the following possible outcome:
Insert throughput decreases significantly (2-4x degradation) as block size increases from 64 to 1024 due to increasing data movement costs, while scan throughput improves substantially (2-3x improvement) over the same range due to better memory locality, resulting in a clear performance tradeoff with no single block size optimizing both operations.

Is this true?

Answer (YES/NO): NO